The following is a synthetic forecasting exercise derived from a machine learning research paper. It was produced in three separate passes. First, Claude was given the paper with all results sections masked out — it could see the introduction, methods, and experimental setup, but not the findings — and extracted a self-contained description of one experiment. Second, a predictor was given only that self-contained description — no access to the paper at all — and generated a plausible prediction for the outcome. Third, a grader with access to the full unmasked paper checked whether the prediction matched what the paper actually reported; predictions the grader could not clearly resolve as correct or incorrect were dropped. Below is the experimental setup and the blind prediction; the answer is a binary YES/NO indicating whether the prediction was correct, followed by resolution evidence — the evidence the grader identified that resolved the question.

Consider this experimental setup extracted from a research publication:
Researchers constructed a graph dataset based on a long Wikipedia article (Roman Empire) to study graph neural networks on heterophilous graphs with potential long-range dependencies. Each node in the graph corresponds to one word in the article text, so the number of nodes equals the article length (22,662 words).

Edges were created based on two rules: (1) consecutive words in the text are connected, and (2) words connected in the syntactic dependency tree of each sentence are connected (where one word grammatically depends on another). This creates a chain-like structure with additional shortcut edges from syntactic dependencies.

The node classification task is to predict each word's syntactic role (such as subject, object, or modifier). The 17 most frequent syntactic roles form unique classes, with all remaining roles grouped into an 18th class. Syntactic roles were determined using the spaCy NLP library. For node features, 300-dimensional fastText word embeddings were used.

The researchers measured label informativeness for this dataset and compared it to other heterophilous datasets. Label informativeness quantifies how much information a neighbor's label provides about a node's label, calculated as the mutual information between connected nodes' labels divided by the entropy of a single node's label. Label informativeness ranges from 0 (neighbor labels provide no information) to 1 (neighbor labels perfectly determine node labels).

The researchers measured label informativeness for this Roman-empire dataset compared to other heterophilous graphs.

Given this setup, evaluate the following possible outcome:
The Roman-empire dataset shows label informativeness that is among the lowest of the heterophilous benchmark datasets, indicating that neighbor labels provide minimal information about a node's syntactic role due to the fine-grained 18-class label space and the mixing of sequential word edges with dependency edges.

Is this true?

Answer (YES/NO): NO